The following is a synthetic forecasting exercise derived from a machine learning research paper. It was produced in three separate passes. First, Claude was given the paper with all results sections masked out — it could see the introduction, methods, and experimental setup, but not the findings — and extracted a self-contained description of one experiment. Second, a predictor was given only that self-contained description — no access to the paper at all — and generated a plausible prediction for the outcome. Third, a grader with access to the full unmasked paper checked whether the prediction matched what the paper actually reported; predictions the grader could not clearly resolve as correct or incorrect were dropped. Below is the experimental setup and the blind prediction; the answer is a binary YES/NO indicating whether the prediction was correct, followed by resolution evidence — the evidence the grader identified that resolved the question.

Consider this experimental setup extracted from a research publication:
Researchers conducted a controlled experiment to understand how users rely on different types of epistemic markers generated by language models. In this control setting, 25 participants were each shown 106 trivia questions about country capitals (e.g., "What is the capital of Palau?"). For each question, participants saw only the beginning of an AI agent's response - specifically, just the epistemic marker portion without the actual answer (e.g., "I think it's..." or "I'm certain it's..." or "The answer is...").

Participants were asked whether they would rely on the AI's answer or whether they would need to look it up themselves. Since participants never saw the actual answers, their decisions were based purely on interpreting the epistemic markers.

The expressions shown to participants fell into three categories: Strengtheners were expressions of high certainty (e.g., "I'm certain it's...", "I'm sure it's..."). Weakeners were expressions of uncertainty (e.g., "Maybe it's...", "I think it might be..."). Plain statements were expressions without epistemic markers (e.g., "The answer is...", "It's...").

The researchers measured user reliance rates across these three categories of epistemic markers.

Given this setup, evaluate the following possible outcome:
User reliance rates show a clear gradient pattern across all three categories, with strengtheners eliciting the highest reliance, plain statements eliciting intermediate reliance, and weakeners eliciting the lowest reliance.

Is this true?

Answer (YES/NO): NO